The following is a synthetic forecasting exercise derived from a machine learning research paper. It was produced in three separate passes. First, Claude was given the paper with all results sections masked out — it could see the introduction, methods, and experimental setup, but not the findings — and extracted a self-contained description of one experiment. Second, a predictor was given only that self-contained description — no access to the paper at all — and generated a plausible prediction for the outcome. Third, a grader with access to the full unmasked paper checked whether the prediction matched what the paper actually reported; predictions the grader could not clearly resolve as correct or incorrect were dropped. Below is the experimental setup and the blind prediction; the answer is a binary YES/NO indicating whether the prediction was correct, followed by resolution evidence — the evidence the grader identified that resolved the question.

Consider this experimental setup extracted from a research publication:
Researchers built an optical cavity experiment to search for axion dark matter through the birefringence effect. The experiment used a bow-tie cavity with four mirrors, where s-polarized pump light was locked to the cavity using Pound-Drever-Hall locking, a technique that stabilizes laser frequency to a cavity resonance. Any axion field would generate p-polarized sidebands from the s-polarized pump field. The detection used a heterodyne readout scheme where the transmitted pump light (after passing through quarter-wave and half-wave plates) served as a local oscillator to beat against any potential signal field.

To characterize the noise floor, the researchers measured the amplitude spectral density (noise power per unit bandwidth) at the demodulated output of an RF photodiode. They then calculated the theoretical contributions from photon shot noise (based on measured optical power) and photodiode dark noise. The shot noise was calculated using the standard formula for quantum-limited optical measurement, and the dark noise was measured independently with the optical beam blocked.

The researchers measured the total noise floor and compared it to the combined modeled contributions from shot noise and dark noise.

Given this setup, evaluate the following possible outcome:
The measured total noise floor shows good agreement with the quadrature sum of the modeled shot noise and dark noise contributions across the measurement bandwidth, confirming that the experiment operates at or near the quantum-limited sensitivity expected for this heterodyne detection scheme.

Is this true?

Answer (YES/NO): YES